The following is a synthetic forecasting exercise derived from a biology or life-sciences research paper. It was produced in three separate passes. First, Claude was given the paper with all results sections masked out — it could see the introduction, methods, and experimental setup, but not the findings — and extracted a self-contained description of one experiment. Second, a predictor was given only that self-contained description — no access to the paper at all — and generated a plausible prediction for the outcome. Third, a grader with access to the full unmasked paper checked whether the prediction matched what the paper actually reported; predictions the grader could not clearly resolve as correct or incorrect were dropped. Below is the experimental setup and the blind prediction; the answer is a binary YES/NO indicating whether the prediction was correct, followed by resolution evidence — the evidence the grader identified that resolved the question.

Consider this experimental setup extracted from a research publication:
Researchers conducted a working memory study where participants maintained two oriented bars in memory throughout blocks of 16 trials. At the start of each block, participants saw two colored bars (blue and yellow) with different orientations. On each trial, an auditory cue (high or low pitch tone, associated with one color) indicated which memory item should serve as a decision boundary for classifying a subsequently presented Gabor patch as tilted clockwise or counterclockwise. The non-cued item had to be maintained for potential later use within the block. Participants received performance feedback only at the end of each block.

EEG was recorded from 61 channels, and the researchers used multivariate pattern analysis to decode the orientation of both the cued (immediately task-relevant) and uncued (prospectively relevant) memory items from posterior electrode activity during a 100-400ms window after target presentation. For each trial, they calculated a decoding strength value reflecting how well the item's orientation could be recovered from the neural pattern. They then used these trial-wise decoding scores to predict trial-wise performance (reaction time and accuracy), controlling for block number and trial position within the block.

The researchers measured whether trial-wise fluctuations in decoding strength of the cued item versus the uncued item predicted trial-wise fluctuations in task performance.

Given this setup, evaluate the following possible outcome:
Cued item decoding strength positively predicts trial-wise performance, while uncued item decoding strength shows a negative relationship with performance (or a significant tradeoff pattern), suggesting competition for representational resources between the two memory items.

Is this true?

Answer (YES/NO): NO